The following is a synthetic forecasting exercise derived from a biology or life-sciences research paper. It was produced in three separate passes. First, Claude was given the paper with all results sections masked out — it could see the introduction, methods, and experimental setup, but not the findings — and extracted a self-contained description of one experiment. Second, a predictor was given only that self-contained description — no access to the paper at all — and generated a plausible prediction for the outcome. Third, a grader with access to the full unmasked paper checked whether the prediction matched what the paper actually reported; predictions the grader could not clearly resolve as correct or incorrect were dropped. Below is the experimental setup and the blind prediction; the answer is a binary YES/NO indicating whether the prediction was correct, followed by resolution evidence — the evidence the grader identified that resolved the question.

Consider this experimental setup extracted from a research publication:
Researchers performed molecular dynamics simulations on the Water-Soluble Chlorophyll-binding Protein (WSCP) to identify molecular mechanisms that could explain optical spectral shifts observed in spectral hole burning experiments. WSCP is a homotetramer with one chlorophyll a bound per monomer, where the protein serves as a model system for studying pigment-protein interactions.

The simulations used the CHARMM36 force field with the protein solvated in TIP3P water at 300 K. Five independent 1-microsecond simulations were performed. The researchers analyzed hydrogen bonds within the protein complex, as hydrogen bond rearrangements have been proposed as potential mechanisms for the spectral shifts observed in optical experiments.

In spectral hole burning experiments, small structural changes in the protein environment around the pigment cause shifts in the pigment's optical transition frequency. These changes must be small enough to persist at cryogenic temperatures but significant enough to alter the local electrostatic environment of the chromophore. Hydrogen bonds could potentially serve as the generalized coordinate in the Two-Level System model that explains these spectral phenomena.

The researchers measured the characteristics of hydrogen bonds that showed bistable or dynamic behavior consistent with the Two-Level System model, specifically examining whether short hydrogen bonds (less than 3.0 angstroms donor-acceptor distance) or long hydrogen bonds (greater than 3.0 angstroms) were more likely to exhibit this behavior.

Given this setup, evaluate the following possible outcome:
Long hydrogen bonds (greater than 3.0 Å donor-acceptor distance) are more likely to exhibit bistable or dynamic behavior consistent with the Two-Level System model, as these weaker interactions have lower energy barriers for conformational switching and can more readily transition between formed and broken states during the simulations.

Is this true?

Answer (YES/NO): NO